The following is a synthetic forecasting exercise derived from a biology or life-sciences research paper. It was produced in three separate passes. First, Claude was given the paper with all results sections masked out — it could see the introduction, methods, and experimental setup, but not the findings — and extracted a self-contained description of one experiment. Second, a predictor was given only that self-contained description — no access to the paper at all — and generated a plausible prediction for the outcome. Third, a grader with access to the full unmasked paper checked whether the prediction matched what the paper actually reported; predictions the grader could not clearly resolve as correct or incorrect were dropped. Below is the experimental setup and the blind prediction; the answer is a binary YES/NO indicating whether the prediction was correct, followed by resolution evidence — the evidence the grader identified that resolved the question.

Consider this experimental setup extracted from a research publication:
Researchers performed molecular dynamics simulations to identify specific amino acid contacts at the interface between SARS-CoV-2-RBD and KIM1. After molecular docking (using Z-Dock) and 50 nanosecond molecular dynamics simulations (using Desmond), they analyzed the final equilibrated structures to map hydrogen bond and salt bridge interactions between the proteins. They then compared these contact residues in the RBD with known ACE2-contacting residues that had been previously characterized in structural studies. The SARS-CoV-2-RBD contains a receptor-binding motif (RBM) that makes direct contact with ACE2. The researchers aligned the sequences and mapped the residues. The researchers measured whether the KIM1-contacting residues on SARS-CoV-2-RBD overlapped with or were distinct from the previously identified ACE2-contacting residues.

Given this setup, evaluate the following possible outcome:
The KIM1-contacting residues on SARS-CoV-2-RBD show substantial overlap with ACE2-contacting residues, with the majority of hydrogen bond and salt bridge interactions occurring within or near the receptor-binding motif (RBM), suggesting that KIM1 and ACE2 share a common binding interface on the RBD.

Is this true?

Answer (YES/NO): NO